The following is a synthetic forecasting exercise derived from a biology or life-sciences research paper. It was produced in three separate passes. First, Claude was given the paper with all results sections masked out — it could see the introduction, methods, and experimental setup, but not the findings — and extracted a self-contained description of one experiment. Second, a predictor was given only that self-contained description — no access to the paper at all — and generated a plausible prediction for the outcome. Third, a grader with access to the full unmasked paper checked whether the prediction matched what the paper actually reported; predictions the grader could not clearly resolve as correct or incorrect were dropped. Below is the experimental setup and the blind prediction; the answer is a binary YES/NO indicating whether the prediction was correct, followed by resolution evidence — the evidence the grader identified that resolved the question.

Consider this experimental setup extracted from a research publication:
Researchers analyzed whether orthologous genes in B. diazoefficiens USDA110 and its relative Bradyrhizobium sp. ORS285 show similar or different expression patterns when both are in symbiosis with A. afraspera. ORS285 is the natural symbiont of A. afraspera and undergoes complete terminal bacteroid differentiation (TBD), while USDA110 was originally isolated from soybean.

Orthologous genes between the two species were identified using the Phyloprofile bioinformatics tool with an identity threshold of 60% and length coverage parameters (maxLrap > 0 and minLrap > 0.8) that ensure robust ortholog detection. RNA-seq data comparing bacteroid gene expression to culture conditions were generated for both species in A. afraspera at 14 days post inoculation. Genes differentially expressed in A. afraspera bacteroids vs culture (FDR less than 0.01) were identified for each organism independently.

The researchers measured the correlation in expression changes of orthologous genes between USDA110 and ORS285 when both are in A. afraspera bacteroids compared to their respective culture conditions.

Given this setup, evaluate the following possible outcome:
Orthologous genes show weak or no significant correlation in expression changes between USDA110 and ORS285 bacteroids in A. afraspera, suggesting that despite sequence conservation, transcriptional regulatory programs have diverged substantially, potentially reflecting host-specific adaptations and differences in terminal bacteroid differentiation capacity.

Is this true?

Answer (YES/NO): NO